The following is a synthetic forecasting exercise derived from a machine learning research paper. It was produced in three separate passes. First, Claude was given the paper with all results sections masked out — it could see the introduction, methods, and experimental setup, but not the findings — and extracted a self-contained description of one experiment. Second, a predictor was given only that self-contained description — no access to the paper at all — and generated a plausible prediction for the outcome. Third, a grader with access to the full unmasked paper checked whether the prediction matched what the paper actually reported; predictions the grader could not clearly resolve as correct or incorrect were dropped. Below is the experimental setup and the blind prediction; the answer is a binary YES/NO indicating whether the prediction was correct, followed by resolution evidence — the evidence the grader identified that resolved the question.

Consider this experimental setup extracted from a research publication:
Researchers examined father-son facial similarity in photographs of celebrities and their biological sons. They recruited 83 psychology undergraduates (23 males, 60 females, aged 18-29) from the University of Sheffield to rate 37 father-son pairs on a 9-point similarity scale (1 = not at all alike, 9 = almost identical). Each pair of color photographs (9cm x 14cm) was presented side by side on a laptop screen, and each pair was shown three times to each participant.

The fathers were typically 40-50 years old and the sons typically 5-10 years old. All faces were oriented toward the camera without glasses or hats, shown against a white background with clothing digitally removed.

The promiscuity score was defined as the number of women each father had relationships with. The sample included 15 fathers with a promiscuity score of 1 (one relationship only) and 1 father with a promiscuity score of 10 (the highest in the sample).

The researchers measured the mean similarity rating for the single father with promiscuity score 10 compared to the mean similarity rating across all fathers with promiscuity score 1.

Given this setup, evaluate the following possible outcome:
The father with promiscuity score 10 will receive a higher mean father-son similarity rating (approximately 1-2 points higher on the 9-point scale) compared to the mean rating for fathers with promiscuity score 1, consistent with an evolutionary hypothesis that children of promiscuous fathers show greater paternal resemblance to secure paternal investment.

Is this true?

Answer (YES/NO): NO